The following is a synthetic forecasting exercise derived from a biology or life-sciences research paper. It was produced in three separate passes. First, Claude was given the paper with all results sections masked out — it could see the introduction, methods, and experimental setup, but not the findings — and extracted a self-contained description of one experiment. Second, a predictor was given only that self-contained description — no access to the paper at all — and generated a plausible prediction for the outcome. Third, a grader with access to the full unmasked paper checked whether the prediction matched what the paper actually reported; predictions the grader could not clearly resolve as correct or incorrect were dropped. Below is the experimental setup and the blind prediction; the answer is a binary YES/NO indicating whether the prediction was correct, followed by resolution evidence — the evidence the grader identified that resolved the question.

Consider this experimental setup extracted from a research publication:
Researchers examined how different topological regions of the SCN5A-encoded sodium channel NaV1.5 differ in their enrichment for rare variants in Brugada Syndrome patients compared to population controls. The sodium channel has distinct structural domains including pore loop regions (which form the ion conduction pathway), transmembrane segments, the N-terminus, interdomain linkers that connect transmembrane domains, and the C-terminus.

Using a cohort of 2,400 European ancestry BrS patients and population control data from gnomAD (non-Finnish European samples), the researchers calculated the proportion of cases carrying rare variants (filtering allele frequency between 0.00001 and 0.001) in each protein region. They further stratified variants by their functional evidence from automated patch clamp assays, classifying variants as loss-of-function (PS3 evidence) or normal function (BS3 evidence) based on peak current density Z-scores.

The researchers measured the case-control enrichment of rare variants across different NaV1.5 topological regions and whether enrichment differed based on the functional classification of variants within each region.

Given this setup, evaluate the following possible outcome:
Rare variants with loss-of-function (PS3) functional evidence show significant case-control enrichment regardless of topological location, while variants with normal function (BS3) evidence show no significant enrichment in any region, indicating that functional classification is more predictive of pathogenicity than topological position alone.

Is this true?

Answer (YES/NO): NO